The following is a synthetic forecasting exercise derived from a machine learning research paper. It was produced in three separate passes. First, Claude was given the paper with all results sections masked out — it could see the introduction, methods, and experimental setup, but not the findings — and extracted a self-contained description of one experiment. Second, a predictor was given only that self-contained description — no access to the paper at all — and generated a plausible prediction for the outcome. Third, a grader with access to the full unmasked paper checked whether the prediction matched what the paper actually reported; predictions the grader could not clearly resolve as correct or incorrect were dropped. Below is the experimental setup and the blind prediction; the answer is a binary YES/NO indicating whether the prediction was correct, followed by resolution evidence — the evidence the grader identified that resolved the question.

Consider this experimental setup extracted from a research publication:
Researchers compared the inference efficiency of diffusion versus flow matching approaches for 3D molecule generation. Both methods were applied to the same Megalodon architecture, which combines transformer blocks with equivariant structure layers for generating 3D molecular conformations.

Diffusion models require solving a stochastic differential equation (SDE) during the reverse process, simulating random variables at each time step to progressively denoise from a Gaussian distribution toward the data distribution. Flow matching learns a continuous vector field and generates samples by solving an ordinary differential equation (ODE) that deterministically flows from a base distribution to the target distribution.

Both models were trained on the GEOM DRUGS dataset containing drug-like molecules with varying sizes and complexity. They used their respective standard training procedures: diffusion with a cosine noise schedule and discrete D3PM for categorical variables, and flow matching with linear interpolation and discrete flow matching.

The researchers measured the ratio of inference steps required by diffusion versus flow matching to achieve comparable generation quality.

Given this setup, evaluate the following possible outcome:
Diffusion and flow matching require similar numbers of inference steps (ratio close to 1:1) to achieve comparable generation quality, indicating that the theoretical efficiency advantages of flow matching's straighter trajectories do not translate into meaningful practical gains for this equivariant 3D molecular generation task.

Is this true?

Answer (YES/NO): NO